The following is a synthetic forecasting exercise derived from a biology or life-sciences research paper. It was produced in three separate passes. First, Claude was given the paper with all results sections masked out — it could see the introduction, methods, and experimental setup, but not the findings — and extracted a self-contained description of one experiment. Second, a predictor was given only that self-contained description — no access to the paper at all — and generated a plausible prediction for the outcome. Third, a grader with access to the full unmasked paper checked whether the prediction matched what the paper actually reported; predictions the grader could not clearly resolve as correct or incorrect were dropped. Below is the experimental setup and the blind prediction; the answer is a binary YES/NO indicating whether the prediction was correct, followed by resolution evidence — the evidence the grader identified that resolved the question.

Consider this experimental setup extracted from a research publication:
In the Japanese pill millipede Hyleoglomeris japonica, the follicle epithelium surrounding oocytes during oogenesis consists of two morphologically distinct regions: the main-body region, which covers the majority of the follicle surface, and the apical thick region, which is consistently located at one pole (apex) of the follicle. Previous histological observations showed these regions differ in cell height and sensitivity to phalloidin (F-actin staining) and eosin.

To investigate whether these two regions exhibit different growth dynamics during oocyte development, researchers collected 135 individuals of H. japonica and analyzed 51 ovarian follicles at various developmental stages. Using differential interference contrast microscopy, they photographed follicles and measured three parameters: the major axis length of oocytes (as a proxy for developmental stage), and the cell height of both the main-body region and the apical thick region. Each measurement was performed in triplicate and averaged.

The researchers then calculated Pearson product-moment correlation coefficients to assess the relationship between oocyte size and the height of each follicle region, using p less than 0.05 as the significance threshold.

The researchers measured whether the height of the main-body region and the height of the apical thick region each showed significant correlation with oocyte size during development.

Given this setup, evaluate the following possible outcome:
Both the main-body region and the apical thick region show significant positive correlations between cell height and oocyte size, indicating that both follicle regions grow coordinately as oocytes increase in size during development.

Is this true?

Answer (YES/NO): NO